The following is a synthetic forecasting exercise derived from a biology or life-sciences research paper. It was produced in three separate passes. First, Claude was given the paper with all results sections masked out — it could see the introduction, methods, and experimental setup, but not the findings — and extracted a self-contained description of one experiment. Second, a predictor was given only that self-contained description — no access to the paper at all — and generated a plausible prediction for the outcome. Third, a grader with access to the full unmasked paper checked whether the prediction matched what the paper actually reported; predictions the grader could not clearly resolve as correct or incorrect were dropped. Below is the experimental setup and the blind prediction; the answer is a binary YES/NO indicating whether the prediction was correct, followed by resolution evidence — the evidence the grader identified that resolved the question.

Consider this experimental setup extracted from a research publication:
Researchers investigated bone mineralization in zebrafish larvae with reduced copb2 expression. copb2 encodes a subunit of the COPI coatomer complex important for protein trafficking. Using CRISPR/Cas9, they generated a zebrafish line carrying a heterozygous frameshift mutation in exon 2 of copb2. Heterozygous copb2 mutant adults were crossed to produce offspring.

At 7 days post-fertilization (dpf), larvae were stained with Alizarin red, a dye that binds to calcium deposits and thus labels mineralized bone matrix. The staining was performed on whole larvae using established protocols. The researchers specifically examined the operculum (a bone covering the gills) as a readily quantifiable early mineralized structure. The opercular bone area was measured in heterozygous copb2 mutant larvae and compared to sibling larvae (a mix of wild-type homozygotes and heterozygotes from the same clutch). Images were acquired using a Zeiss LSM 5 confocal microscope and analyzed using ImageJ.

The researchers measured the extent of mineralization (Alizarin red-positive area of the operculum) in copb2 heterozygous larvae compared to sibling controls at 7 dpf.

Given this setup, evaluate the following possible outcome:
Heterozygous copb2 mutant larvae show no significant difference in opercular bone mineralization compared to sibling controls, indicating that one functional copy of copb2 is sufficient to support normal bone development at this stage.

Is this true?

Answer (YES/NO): NO